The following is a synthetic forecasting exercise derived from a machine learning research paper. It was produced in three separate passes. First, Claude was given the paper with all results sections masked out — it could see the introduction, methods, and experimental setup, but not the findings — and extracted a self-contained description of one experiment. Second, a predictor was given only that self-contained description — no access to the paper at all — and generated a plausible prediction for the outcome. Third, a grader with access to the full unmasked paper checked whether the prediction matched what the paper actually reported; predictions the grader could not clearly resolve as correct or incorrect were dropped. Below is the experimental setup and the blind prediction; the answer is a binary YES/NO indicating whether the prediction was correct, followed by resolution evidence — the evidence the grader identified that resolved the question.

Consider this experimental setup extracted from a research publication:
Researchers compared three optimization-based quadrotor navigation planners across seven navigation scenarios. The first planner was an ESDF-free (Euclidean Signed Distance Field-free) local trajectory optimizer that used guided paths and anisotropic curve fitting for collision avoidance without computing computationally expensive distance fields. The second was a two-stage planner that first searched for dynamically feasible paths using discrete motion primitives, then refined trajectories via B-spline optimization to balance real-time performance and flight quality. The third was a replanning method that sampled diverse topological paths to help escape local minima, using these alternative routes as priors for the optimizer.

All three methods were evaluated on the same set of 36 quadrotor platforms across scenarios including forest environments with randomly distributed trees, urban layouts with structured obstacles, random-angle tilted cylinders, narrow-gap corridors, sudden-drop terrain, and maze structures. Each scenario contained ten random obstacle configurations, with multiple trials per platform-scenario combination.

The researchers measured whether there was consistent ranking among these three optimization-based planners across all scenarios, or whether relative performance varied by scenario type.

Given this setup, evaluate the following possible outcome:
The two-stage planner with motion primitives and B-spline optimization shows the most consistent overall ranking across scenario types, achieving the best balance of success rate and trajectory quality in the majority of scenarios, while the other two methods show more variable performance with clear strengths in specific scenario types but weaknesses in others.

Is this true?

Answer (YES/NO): NO